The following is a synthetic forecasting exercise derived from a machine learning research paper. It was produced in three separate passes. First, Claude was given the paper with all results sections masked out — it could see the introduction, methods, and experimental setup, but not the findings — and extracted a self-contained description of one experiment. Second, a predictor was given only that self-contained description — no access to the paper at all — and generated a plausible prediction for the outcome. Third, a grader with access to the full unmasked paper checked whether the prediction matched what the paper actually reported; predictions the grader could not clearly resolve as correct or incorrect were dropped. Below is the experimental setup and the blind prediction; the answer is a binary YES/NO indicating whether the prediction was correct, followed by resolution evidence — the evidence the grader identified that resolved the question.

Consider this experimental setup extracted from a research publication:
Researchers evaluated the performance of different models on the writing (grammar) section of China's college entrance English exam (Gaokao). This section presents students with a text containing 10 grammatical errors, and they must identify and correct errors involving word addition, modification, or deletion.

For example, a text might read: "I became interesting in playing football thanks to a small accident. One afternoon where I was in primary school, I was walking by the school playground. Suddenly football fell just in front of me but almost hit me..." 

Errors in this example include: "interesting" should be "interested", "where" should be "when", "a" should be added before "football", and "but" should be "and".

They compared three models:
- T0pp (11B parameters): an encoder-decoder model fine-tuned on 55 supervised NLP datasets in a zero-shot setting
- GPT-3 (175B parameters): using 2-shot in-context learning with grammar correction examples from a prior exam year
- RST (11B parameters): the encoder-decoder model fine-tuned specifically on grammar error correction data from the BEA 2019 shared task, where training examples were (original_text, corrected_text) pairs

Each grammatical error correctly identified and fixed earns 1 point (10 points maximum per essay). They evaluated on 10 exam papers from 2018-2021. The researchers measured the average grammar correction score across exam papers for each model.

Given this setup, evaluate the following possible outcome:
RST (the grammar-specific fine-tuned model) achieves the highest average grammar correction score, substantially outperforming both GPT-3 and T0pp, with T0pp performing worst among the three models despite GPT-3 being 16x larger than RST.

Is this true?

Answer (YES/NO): NO